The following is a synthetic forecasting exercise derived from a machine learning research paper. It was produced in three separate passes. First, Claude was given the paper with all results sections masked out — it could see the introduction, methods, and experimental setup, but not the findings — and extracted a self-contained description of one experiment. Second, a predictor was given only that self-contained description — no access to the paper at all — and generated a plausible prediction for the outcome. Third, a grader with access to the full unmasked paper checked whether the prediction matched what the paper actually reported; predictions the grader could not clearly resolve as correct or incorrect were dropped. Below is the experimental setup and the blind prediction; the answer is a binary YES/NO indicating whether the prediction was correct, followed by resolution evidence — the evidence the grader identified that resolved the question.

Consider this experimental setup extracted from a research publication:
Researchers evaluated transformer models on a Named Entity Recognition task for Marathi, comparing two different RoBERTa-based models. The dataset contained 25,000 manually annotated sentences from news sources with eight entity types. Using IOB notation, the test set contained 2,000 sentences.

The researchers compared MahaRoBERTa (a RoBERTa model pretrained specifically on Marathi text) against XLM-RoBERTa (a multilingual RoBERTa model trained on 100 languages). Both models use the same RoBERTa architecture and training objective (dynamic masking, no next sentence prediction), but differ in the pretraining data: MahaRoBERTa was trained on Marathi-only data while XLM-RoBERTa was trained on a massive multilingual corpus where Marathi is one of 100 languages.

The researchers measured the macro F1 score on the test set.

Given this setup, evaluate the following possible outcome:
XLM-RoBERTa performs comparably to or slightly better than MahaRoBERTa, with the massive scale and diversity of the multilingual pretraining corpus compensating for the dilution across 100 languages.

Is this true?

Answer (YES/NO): NO